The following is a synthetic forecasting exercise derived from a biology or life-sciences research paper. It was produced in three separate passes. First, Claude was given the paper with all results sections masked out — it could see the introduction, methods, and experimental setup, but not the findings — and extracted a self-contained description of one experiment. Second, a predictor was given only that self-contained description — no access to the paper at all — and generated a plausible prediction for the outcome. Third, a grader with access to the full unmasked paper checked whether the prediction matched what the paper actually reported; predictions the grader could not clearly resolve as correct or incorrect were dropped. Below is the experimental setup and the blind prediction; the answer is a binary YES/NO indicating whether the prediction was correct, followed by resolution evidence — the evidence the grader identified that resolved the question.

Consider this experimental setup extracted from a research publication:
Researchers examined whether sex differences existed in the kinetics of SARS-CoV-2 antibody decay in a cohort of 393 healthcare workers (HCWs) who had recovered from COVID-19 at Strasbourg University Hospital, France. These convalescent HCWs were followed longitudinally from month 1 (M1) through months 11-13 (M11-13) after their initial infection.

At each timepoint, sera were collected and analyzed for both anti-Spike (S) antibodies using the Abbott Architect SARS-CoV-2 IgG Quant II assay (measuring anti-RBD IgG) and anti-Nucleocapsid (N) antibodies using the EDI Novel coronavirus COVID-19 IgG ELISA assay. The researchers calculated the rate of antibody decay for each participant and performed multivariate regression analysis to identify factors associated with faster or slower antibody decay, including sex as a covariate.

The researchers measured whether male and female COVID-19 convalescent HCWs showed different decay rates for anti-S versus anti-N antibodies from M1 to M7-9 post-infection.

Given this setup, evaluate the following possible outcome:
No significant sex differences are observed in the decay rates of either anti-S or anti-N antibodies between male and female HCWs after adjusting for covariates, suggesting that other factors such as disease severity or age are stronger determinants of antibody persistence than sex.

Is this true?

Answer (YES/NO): NO